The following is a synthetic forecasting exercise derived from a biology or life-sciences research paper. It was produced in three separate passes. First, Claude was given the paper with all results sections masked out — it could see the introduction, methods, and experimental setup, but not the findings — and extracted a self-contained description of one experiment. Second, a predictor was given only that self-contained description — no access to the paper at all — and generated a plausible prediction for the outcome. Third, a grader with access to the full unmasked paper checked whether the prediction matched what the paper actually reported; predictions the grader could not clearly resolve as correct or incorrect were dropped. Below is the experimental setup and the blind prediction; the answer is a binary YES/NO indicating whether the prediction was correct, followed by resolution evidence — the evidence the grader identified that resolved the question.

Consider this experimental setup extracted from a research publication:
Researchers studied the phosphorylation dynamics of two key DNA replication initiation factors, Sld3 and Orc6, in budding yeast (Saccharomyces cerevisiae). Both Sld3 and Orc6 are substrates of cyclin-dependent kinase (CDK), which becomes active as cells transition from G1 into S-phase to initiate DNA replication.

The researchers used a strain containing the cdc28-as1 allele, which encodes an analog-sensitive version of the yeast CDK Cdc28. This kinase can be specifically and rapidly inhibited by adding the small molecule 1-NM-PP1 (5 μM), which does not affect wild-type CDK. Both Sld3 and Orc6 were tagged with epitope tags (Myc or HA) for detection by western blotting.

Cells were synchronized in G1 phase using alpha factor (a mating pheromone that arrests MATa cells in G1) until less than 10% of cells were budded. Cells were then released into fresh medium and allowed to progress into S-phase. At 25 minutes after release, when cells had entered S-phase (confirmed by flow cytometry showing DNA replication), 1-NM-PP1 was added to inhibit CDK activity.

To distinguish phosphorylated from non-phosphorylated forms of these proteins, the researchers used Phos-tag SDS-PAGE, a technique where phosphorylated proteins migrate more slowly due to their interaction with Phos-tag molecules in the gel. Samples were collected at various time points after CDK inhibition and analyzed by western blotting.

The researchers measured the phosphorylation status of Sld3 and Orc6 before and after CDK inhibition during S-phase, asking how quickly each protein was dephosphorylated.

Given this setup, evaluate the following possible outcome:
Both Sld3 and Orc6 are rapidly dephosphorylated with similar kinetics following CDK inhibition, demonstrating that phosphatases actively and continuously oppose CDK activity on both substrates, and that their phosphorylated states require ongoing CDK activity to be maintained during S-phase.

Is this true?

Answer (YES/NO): NO